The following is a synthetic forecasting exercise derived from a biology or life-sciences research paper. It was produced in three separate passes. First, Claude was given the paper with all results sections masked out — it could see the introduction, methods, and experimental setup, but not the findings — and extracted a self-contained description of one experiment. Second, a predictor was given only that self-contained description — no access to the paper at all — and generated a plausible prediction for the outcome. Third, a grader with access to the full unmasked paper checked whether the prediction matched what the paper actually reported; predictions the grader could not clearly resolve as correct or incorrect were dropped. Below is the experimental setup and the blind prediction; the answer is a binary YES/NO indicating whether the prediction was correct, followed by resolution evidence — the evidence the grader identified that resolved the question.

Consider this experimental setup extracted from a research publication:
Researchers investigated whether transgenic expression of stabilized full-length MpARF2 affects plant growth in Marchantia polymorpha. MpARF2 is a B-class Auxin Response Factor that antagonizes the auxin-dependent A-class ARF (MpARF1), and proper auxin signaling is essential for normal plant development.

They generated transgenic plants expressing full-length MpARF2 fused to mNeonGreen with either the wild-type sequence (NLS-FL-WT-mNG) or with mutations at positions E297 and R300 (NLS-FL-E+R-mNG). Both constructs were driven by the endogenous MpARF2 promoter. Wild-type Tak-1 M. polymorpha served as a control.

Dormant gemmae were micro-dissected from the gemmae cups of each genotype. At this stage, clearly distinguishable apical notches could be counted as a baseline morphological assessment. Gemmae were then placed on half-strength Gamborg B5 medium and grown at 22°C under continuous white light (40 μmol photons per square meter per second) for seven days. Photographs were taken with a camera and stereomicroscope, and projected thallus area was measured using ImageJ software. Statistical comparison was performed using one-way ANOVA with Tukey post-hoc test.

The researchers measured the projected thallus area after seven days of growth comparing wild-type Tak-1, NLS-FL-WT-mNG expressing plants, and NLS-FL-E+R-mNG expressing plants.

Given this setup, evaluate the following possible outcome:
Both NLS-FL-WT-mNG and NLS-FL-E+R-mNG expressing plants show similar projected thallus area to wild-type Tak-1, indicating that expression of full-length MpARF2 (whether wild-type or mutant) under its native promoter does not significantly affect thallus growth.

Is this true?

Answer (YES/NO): NO